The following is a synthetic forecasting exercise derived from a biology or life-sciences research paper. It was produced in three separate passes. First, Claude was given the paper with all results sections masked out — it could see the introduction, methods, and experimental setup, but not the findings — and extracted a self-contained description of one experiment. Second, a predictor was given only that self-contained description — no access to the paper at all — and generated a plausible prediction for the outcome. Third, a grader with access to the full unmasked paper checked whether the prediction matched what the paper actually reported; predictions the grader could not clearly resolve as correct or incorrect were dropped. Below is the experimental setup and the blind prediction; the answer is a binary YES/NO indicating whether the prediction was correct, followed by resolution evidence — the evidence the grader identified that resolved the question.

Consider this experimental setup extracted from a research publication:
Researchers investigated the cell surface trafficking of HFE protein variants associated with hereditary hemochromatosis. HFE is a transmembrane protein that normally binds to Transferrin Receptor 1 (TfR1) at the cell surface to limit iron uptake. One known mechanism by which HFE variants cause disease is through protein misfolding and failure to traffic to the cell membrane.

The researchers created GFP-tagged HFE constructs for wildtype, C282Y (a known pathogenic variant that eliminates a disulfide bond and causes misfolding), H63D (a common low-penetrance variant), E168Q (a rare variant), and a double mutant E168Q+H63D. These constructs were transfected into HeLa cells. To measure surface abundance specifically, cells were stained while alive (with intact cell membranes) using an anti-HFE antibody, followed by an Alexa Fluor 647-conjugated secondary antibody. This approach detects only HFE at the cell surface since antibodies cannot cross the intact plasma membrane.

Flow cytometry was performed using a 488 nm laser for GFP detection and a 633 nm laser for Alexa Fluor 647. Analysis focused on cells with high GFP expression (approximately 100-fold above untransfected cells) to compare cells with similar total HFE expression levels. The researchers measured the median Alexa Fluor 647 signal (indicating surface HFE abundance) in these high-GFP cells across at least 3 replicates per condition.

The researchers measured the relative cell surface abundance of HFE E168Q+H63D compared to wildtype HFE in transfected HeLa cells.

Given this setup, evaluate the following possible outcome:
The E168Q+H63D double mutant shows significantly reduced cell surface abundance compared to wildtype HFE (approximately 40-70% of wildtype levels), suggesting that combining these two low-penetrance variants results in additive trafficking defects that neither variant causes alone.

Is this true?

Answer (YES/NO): NO